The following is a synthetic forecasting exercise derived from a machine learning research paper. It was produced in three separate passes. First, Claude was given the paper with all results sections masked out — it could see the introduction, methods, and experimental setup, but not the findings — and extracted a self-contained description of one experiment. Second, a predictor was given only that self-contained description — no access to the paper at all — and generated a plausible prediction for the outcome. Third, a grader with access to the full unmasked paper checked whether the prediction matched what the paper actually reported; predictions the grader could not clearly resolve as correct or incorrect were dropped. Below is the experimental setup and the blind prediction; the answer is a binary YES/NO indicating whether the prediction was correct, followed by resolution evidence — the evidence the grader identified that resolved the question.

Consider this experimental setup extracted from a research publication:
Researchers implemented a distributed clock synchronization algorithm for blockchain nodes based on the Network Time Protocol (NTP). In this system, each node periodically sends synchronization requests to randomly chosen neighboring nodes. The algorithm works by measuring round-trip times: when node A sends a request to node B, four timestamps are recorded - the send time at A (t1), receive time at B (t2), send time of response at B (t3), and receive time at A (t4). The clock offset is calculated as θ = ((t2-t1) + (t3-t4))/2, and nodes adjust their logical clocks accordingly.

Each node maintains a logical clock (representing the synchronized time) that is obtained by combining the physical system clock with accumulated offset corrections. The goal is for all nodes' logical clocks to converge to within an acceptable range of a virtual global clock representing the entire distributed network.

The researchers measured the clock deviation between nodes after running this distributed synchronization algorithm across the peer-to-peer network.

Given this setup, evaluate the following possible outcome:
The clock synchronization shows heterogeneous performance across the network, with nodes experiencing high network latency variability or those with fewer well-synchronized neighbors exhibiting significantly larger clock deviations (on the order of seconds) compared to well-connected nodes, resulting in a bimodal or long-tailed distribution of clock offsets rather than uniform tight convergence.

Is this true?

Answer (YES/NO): NO